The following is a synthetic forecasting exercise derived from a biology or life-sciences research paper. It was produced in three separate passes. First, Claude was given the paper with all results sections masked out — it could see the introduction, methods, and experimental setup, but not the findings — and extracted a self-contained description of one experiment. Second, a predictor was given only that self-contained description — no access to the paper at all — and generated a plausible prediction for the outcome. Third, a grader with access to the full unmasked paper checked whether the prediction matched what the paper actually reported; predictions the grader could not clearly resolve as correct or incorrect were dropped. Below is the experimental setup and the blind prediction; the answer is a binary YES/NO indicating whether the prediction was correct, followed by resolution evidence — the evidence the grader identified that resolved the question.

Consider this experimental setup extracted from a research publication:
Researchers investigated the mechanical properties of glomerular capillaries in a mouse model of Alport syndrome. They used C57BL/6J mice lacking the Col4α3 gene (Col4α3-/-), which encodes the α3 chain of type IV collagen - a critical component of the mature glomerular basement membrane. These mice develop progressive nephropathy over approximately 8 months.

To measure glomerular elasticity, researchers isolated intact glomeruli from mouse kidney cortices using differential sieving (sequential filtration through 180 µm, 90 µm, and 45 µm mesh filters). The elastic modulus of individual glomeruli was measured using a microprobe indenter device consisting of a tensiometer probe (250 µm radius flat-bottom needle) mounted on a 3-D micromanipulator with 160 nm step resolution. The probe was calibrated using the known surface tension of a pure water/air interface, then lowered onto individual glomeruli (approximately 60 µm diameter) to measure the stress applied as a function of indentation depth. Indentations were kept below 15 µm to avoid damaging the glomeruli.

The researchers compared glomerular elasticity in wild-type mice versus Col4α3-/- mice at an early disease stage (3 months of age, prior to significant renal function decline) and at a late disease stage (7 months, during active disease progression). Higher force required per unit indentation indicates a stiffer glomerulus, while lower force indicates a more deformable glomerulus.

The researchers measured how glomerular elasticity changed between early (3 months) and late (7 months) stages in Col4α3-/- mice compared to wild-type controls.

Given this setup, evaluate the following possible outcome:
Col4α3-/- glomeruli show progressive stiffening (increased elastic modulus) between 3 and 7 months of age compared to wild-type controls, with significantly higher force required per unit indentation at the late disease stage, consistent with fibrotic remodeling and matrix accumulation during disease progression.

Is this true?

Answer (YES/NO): NO